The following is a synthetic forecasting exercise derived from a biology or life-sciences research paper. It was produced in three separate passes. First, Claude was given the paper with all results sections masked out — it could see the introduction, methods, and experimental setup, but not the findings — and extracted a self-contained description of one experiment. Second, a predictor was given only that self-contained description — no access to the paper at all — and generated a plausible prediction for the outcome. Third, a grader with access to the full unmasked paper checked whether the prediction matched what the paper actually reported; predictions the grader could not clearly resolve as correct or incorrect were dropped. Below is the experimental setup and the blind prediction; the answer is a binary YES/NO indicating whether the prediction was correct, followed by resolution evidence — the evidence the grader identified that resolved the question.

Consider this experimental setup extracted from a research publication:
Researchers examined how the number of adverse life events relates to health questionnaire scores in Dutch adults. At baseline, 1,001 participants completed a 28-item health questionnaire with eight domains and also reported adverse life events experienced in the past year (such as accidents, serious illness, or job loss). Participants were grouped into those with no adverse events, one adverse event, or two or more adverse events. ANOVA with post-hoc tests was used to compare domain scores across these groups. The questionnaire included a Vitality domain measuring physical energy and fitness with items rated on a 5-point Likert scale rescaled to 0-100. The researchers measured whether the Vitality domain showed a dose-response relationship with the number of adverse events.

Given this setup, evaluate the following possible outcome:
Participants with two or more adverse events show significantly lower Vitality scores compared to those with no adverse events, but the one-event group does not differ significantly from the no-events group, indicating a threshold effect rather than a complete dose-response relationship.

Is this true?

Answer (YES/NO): NO